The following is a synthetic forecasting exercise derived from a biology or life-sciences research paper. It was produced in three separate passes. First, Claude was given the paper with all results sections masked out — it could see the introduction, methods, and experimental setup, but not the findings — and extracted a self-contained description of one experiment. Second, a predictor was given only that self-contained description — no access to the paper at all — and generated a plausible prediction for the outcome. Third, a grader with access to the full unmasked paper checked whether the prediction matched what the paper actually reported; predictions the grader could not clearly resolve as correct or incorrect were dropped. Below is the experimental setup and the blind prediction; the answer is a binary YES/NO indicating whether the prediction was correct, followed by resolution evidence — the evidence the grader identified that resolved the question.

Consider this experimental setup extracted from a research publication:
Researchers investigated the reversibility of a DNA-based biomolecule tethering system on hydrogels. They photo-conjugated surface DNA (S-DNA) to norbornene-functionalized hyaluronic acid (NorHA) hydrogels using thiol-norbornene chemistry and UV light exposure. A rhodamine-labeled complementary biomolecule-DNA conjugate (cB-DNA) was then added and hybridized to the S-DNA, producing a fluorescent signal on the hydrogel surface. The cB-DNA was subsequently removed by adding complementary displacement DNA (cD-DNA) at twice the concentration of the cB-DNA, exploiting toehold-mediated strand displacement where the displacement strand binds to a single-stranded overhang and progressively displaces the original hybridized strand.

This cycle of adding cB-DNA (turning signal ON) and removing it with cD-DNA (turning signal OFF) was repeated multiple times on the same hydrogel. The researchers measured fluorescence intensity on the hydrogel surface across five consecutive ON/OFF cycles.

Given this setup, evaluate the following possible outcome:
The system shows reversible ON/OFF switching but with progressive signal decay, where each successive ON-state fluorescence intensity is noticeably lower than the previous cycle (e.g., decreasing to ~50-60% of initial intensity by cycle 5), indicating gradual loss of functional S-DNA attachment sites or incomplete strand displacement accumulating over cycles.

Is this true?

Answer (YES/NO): NO